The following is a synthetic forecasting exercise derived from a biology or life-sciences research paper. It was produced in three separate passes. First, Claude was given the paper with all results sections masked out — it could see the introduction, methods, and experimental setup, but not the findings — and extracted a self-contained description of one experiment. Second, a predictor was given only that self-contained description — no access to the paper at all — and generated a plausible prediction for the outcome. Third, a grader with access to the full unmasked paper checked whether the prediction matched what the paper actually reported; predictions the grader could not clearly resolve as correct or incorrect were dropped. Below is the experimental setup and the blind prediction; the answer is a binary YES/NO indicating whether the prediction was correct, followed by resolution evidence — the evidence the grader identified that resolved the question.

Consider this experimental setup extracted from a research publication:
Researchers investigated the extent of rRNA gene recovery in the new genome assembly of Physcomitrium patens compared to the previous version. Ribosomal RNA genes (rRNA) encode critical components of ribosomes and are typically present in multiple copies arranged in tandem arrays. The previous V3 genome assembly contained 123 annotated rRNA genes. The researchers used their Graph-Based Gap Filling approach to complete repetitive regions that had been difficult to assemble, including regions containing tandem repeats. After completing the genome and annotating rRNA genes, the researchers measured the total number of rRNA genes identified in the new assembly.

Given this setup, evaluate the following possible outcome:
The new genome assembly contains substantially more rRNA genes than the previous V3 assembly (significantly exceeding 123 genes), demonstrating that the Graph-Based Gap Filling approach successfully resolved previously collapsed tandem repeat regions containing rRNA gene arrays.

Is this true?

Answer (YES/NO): YES